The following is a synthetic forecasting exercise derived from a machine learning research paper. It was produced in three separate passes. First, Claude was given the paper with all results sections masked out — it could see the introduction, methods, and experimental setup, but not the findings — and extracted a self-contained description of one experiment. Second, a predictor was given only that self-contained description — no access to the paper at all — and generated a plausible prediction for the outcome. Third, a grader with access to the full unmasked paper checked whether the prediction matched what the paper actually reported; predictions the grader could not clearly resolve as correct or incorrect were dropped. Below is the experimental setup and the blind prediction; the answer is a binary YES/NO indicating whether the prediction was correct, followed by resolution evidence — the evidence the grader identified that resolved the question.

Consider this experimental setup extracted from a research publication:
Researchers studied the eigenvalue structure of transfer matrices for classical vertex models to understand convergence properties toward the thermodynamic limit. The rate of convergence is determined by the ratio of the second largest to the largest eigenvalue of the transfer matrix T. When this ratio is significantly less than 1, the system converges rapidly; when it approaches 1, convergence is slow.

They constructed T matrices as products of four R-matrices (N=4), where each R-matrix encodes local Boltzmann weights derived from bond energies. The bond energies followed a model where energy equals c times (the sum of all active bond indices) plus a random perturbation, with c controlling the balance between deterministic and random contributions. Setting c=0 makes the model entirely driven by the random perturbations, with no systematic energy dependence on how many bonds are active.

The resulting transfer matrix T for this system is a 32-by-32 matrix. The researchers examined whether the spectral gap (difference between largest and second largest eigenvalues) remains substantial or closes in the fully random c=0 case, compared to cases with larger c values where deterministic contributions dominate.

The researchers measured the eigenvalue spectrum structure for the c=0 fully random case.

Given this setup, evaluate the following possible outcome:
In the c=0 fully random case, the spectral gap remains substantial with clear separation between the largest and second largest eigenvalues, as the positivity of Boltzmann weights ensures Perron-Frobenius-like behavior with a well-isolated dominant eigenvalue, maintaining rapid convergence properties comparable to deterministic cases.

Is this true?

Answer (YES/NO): NO